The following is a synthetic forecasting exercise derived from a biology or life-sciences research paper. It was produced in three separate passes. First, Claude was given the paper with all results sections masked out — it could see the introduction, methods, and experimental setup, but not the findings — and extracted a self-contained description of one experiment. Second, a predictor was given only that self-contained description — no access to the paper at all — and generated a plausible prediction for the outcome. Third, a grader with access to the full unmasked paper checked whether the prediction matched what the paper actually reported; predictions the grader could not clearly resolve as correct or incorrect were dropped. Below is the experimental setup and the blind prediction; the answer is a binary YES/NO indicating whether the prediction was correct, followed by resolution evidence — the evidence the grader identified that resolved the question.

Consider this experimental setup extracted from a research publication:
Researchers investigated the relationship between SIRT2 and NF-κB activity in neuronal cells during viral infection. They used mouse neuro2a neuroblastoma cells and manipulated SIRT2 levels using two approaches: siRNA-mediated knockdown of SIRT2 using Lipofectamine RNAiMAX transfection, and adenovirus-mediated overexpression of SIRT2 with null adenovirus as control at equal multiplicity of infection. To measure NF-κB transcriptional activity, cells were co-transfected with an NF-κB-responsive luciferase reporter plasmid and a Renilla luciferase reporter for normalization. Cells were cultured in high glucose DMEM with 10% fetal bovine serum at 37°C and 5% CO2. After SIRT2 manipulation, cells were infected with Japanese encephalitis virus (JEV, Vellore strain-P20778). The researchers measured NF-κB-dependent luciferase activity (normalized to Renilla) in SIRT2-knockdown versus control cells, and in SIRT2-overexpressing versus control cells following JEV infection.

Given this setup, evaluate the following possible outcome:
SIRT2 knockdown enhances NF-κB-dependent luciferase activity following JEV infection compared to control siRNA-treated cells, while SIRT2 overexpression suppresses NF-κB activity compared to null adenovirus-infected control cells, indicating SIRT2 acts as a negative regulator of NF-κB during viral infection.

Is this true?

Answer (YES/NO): YES